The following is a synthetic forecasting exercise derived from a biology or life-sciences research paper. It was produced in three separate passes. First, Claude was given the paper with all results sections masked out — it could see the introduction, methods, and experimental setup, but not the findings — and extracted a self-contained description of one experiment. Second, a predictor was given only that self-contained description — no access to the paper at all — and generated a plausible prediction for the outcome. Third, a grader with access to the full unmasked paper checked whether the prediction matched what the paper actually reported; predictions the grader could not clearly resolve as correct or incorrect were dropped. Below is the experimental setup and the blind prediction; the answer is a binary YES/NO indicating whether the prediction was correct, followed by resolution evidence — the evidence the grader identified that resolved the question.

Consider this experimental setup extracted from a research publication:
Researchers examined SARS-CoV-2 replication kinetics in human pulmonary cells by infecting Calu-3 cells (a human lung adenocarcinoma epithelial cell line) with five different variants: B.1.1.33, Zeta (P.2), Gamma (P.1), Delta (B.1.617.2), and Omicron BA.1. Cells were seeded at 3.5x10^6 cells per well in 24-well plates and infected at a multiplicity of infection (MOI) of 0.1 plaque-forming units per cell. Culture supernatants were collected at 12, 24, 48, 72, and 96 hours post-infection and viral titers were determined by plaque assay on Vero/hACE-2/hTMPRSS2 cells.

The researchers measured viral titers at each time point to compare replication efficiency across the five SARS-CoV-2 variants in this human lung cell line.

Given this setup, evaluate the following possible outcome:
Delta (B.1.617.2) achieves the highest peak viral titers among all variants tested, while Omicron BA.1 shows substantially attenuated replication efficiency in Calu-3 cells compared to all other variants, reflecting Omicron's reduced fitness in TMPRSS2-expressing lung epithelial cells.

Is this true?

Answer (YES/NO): NO